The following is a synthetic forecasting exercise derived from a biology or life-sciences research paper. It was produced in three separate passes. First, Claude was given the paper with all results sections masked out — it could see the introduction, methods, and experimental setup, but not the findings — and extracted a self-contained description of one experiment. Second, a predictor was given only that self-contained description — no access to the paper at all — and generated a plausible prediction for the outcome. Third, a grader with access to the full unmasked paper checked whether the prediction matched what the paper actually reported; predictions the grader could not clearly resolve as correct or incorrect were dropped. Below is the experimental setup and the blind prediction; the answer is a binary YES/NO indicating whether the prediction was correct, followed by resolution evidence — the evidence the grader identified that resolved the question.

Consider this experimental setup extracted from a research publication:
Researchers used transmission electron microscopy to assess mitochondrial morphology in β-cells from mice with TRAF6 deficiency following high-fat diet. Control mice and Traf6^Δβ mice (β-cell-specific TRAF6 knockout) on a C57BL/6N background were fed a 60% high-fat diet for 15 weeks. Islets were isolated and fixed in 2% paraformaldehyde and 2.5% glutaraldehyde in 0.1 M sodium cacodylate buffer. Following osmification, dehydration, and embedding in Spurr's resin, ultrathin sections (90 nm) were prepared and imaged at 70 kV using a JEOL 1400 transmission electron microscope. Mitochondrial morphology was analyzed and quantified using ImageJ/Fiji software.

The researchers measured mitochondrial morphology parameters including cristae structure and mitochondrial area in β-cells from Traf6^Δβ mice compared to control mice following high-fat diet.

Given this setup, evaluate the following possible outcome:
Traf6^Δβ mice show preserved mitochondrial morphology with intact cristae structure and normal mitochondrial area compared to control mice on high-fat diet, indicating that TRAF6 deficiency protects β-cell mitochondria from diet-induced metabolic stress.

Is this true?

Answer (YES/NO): NO